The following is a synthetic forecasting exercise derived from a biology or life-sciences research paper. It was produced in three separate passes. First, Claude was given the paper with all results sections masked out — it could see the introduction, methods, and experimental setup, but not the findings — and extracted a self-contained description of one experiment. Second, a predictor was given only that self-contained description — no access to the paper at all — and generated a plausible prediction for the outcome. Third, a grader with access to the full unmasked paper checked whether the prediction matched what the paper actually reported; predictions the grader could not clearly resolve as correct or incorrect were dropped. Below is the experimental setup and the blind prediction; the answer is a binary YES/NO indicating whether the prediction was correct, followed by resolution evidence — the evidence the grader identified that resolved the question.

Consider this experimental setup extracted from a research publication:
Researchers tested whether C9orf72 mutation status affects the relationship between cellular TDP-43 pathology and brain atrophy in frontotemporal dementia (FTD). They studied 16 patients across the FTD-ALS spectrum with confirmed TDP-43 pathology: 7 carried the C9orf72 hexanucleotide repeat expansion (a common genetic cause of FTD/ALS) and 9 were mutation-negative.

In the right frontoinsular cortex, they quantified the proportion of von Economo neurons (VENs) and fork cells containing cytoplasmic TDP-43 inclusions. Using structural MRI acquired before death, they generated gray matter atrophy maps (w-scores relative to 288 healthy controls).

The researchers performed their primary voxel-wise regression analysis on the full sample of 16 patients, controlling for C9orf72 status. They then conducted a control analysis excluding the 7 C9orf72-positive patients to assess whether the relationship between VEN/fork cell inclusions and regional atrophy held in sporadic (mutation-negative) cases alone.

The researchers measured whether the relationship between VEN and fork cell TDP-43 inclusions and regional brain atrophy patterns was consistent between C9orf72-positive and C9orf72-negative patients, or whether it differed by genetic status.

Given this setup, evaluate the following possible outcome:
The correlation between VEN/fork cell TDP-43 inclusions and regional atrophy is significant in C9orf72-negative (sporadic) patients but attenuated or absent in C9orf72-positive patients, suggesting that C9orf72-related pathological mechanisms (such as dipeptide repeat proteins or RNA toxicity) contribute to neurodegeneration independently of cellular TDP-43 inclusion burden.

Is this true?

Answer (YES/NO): YES